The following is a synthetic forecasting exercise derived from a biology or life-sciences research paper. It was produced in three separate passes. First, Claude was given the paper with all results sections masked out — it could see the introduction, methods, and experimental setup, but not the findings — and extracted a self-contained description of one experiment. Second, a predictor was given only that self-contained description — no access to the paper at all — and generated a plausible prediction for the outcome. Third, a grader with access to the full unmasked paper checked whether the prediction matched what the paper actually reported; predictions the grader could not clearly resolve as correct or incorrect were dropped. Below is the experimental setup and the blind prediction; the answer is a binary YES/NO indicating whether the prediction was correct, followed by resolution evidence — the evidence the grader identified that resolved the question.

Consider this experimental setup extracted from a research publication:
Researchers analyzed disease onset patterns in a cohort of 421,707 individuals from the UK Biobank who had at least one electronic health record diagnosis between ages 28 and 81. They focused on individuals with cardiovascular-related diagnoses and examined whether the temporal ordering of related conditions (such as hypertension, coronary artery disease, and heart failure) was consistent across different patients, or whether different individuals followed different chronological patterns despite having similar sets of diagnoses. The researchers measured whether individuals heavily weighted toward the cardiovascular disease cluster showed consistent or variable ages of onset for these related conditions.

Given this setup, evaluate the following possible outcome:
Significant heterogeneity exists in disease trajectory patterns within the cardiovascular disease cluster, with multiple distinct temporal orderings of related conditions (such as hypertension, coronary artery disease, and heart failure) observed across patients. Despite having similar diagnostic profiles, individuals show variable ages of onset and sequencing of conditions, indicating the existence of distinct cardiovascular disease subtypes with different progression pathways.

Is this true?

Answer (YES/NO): NO